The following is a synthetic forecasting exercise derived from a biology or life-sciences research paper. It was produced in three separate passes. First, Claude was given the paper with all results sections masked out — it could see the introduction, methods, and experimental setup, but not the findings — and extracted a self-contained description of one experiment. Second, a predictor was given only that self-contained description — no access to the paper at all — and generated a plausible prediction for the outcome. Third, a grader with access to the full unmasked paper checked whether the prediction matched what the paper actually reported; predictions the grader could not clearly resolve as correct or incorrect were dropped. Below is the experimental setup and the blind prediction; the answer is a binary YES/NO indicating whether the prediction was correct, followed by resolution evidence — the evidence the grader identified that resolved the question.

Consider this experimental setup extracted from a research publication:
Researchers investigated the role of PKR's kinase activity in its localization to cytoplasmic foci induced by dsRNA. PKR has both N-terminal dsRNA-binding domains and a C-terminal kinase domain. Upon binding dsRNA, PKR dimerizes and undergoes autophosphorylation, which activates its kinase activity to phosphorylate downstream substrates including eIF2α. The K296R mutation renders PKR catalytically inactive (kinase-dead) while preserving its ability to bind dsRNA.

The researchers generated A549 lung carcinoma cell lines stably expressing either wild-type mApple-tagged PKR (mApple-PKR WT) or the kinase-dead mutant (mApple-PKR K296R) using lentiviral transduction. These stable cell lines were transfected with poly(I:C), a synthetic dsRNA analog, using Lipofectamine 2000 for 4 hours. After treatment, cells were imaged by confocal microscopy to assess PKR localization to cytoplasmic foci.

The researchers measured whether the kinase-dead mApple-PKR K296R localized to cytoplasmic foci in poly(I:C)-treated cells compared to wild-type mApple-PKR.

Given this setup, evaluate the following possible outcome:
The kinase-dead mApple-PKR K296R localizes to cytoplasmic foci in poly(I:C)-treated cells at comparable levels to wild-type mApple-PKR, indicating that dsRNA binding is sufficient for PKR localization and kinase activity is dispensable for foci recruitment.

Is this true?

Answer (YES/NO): NO